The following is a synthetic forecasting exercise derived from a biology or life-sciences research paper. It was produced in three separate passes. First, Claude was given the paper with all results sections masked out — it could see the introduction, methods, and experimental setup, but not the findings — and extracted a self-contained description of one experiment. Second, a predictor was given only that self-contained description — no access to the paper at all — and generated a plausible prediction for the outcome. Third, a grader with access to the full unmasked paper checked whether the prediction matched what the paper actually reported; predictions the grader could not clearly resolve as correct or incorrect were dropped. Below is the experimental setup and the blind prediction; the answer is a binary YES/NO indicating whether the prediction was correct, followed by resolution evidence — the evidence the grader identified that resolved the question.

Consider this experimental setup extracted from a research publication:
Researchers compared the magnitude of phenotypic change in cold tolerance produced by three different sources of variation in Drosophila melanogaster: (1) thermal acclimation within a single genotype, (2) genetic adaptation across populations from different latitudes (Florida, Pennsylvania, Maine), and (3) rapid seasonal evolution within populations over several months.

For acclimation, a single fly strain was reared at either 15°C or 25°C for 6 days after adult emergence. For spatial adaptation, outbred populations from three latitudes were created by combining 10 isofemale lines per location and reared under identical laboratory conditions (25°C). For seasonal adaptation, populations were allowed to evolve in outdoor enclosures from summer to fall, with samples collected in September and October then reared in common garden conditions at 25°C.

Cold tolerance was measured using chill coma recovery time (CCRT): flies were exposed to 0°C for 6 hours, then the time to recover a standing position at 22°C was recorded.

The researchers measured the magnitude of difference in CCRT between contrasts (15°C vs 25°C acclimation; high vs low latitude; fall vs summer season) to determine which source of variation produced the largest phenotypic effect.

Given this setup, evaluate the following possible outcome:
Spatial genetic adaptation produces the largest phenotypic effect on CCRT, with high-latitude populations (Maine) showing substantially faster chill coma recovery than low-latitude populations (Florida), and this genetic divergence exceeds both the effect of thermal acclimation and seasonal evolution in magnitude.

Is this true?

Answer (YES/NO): NO